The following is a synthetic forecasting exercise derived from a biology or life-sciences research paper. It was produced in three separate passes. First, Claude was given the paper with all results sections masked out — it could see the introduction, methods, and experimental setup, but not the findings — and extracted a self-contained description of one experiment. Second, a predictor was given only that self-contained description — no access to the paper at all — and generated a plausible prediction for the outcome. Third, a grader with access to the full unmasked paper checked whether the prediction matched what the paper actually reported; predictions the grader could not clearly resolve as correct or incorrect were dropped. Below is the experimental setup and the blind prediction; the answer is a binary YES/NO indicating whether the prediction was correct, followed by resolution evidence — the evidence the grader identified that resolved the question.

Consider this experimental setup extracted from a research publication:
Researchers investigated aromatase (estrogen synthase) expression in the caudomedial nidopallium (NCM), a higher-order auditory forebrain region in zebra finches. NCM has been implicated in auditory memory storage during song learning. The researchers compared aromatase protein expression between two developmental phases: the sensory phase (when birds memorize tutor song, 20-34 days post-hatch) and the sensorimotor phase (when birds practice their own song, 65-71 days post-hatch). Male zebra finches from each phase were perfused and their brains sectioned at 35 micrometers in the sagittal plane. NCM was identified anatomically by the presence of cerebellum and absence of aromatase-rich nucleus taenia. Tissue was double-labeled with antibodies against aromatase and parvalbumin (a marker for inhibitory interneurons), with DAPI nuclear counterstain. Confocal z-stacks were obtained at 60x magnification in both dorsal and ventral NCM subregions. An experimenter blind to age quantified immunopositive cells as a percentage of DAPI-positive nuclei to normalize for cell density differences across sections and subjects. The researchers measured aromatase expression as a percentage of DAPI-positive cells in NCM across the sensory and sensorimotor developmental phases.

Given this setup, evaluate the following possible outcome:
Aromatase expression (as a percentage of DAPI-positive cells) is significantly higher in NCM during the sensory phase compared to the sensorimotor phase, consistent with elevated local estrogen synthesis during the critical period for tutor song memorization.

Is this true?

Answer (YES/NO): NO